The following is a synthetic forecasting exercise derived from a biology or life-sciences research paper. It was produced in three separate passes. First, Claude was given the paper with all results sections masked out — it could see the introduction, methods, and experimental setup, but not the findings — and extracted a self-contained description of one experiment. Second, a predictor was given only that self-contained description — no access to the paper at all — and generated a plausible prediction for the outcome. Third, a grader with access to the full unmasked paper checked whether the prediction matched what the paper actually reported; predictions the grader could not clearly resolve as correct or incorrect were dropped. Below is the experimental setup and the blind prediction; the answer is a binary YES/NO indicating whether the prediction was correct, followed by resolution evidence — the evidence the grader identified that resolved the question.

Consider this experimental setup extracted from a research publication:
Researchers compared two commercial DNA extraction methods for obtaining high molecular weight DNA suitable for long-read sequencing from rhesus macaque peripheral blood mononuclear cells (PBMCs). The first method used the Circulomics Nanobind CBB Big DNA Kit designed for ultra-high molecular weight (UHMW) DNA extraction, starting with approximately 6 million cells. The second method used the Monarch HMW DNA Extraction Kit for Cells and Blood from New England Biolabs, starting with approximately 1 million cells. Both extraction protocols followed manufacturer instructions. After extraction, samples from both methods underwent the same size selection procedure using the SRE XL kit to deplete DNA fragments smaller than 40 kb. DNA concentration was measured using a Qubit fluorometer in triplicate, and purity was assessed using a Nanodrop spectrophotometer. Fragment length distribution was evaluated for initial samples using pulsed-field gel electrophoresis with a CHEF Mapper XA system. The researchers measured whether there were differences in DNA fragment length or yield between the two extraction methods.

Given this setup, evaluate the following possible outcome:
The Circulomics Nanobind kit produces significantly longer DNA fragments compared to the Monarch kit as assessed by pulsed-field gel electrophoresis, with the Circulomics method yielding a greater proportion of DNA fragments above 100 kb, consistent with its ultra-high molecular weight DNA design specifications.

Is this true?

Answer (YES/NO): NO